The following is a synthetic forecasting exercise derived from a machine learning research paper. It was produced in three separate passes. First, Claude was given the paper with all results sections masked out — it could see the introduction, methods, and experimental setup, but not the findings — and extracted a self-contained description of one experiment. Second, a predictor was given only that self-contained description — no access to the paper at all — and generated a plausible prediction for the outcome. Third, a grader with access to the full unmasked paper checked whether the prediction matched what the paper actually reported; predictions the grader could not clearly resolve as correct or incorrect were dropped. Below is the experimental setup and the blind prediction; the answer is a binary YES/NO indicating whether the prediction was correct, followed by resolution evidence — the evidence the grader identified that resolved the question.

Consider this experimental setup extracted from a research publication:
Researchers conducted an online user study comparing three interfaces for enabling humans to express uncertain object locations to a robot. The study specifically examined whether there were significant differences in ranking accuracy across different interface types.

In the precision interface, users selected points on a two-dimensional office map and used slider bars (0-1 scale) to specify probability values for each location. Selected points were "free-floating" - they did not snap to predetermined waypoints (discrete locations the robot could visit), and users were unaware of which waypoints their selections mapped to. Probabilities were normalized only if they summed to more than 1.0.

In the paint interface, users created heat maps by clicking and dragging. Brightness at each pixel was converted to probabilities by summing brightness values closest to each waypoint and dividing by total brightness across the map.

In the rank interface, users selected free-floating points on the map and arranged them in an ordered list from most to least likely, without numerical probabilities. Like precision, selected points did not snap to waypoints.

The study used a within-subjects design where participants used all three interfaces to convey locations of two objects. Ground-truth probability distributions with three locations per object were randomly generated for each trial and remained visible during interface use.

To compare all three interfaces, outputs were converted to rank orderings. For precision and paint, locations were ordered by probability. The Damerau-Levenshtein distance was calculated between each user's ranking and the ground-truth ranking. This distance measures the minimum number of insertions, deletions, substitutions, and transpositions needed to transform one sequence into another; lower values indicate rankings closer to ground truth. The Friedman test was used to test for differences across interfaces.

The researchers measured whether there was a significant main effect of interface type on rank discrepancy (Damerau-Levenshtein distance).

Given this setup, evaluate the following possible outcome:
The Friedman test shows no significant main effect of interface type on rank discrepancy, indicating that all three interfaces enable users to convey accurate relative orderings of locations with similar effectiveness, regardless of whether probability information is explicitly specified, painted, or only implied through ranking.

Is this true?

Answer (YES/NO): NO